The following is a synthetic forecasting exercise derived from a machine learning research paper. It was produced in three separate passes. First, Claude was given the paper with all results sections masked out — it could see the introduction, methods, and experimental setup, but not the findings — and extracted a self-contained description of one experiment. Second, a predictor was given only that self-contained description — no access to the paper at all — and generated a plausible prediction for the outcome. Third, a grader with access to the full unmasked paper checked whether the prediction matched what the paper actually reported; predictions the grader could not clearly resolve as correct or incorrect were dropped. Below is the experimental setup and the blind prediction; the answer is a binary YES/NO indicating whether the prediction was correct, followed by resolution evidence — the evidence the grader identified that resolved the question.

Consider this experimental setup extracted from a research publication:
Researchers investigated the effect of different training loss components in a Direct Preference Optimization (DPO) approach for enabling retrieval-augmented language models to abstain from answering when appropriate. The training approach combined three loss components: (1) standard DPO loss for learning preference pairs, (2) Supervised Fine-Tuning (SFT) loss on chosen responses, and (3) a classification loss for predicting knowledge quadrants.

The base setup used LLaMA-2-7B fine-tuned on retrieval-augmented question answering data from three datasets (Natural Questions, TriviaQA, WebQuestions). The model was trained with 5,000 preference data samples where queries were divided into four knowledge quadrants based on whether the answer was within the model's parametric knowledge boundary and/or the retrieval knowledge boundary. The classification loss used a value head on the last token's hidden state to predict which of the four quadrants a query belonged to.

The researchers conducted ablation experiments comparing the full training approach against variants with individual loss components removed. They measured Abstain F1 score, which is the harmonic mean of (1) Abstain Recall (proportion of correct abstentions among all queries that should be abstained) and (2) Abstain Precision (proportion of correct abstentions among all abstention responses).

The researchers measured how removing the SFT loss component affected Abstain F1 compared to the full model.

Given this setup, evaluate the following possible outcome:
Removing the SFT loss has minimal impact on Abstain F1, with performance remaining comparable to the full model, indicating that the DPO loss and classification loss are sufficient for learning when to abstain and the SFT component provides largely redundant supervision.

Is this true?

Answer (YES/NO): NO